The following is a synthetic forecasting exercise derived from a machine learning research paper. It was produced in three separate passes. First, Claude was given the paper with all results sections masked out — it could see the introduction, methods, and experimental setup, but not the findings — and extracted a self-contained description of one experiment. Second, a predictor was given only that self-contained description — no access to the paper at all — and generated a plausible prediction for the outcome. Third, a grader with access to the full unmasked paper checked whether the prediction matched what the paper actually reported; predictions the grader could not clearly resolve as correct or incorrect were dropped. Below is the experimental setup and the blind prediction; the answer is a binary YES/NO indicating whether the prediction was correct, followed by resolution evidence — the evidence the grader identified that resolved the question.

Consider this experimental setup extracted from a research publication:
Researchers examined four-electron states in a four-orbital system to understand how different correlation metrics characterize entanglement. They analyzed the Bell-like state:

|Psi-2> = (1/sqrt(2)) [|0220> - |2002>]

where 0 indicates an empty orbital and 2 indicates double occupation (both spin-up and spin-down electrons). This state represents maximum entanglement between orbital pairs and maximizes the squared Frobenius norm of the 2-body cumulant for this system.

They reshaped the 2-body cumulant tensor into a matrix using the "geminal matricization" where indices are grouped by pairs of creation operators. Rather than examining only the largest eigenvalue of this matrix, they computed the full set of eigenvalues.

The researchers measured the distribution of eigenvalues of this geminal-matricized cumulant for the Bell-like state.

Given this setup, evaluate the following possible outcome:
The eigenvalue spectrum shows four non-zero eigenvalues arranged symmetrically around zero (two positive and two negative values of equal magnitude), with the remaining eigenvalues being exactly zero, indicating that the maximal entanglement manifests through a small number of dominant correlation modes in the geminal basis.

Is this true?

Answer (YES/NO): NO